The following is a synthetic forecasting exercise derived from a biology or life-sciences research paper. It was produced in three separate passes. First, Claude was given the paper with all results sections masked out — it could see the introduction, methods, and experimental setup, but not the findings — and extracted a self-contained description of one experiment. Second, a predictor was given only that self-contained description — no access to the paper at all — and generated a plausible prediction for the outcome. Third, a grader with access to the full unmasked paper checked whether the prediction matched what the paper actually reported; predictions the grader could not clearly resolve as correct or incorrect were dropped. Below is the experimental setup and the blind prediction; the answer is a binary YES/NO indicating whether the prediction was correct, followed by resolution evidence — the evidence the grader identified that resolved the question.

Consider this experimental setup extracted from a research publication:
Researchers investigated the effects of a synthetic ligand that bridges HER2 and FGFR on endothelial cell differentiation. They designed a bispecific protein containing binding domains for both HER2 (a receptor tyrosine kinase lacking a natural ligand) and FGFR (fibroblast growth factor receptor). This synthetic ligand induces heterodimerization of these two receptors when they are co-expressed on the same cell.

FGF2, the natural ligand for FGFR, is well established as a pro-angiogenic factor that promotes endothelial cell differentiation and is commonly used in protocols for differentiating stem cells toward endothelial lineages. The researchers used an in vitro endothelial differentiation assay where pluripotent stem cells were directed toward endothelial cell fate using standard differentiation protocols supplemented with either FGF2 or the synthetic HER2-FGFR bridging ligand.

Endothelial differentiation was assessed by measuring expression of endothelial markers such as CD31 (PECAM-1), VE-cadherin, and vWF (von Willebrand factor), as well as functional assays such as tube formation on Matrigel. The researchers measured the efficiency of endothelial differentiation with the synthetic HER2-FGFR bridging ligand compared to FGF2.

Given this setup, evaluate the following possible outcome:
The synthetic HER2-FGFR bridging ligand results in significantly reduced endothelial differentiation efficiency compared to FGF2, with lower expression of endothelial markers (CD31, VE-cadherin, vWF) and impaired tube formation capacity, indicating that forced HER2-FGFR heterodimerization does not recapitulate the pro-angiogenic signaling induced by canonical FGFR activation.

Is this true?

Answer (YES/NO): YES